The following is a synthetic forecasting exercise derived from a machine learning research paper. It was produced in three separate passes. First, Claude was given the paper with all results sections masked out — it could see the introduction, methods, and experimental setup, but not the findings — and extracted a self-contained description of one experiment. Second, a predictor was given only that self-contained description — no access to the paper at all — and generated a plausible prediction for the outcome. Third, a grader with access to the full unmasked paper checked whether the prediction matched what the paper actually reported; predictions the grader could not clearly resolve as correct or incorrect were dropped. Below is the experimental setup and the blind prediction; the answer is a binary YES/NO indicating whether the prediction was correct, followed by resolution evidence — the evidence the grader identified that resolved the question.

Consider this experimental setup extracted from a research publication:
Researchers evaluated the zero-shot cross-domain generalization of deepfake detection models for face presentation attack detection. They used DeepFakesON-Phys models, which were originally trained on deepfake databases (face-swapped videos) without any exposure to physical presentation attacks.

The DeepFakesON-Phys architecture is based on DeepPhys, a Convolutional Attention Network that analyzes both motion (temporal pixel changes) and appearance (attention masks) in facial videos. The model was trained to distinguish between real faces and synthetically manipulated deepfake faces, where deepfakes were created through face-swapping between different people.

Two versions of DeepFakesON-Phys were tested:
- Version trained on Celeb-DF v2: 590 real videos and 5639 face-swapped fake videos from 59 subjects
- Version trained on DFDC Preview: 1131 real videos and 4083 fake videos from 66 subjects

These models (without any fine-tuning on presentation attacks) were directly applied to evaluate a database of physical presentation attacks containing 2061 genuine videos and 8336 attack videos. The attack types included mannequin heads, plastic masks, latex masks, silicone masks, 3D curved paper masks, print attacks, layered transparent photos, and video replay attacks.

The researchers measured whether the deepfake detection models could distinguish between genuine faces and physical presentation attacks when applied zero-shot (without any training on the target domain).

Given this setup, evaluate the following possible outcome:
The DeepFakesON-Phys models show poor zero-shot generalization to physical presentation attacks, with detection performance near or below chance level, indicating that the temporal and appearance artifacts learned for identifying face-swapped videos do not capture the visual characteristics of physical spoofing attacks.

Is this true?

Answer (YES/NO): NO